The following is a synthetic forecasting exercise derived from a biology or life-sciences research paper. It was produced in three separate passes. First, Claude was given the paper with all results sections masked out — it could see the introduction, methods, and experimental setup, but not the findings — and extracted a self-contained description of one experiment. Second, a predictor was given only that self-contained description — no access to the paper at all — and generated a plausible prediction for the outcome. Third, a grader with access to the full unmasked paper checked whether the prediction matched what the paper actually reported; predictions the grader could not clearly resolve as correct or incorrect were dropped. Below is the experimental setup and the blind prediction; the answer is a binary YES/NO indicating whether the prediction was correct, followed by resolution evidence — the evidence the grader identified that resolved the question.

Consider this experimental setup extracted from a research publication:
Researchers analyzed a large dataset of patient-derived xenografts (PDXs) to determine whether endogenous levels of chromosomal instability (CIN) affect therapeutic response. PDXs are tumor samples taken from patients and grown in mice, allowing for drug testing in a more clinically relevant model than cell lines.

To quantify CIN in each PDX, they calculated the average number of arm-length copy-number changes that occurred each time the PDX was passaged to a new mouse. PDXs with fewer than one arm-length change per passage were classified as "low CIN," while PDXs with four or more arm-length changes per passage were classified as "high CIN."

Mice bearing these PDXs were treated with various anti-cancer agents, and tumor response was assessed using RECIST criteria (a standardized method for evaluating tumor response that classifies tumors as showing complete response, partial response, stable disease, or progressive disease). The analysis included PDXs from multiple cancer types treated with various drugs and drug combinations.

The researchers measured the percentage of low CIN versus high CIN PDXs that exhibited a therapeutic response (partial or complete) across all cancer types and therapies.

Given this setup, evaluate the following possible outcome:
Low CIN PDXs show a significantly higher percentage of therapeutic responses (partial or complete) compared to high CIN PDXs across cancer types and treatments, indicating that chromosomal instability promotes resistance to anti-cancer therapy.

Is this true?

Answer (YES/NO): YES